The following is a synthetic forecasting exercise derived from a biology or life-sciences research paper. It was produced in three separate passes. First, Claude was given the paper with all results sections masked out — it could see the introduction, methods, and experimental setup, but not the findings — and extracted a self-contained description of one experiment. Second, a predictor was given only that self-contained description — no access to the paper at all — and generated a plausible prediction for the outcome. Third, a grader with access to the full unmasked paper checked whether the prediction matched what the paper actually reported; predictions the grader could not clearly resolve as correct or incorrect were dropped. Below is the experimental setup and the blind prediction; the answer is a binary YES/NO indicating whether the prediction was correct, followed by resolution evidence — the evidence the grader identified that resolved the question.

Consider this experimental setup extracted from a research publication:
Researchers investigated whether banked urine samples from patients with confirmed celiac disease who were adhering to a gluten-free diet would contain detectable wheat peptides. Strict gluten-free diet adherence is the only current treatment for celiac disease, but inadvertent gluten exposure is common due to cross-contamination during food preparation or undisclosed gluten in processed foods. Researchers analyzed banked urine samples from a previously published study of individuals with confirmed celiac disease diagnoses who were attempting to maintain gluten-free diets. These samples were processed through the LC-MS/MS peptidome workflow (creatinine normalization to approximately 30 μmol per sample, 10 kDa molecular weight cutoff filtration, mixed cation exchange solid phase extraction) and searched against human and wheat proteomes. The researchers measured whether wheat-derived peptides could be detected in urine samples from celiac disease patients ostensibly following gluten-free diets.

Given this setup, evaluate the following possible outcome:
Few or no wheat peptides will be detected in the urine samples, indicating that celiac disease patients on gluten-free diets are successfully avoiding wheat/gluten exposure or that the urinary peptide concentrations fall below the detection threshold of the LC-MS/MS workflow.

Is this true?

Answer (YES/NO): YES